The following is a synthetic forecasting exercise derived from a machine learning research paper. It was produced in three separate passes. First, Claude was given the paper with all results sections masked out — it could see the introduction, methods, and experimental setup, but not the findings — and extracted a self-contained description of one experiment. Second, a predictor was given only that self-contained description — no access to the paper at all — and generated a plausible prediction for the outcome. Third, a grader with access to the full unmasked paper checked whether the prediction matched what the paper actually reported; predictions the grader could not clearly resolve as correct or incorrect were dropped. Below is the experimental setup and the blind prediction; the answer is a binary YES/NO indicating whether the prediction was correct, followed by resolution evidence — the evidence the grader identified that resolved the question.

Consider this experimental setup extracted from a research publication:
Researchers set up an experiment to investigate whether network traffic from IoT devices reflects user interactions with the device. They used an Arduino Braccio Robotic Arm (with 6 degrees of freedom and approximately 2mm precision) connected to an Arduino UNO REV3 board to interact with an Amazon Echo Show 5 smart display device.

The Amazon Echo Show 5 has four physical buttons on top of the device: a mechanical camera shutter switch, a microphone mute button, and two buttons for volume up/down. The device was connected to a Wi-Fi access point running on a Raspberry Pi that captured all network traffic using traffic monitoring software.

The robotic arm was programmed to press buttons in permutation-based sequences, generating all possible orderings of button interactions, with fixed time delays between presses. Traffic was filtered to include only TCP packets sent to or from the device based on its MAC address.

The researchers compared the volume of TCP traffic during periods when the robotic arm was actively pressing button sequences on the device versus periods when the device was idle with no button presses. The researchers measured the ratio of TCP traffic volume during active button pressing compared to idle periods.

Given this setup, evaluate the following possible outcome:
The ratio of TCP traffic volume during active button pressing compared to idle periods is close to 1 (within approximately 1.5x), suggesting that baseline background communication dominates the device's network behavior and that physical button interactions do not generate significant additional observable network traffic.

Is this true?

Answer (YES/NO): NO